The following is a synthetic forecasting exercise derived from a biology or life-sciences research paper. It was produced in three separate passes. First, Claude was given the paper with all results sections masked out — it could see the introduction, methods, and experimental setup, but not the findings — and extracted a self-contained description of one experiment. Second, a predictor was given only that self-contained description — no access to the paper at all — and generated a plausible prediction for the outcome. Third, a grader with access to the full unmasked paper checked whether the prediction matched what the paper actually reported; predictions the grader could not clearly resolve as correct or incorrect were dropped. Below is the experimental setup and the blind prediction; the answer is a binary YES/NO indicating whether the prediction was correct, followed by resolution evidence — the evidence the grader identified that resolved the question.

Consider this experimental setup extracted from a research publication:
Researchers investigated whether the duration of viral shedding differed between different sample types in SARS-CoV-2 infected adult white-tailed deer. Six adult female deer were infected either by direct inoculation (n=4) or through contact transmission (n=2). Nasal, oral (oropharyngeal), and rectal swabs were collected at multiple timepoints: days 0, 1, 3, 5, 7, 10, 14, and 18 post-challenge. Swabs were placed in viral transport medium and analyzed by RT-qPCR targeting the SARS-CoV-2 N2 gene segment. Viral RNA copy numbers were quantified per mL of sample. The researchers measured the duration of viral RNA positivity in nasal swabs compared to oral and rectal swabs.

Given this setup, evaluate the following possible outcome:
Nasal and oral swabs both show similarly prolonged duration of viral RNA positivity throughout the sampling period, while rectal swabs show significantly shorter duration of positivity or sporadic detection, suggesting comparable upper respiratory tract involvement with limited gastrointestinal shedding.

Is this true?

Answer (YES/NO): NO